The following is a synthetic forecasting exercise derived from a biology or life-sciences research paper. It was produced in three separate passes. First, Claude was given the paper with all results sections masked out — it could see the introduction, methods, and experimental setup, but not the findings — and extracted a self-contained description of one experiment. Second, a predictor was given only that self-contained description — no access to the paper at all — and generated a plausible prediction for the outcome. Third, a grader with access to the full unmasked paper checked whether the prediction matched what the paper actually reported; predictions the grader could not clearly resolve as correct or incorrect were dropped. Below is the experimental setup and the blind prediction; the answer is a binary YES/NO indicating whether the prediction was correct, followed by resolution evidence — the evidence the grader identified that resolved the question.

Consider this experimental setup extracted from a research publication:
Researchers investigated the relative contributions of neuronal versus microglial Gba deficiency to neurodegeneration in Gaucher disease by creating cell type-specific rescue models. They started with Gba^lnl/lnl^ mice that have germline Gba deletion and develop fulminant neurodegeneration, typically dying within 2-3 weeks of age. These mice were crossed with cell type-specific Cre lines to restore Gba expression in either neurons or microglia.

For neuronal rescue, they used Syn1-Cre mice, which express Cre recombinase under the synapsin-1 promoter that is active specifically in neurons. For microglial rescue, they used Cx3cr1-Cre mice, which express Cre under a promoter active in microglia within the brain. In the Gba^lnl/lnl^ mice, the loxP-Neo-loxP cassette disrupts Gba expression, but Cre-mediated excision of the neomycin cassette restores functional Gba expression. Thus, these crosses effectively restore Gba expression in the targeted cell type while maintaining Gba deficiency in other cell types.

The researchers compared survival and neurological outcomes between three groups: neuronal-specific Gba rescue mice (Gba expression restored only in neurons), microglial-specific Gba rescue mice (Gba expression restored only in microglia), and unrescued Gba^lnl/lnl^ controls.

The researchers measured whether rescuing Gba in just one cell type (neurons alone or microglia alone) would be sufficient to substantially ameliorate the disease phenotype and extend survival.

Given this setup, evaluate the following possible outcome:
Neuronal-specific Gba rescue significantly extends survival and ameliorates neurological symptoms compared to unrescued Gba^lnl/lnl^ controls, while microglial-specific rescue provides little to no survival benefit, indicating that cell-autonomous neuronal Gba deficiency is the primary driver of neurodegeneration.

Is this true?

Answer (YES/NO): NO